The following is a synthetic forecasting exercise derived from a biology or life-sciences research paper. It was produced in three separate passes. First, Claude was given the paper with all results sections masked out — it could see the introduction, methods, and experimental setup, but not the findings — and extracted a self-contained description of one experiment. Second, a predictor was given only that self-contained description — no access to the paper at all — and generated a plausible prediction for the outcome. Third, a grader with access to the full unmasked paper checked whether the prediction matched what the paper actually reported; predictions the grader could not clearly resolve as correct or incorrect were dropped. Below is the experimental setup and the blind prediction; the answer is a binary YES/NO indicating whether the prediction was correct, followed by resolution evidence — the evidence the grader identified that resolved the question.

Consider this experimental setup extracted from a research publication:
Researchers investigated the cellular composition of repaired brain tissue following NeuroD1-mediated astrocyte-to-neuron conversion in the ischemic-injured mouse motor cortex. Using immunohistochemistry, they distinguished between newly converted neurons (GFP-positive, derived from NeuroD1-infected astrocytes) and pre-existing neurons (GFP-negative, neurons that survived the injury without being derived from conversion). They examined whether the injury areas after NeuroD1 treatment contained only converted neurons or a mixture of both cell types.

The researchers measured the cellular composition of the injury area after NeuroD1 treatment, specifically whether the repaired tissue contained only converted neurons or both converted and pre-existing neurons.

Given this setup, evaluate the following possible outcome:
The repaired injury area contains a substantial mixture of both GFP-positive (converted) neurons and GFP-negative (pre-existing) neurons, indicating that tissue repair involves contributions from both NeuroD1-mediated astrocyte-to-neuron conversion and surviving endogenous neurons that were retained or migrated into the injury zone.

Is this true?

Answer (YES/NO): YES